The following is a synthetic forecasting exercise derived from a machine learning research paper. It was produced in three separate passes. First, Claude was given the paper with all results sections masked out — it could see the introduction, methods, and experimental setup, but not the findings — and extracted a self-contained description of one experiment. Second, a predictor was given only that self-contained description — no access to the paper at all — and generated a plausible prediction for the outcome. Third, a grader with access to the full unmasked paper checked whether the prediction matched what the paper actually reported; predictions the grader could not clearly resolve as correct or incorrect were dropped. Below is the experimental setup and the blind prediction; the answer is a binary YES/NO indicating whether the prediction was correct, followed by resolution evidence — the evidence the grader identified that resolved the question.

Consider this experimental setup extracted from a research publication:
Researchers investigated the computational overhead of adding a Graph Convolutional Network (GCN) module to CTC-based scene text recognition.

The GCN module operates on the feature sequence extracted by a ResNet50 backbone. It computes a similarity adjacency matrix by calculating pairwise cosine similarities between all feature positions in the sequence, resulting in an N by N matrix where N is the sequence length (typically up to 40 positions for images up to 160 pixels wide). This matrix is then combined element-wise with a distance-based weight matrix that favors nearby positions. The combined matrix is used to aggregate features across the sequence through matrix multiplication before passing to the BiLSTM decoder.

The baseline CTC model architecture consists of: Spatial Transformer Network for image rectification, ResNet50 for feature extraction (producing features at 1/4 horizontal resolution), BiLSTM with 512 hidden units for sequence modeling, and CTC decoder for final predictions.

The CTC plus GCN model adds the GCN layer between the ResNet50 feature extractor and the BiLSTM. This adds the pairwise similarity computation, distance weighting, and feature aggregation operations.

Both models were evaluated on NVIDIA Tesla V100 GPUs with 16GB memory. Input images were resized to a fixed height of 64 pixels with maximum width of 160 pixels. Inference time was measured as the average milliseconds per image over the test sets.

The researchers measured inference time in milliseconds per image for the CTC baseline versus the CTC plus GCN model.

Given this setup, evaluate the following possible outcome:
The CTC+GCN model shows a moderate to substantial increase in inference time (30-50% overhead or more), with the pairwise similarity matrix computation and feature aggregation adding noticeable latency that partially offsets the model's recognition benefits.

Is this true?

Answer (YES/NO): NO